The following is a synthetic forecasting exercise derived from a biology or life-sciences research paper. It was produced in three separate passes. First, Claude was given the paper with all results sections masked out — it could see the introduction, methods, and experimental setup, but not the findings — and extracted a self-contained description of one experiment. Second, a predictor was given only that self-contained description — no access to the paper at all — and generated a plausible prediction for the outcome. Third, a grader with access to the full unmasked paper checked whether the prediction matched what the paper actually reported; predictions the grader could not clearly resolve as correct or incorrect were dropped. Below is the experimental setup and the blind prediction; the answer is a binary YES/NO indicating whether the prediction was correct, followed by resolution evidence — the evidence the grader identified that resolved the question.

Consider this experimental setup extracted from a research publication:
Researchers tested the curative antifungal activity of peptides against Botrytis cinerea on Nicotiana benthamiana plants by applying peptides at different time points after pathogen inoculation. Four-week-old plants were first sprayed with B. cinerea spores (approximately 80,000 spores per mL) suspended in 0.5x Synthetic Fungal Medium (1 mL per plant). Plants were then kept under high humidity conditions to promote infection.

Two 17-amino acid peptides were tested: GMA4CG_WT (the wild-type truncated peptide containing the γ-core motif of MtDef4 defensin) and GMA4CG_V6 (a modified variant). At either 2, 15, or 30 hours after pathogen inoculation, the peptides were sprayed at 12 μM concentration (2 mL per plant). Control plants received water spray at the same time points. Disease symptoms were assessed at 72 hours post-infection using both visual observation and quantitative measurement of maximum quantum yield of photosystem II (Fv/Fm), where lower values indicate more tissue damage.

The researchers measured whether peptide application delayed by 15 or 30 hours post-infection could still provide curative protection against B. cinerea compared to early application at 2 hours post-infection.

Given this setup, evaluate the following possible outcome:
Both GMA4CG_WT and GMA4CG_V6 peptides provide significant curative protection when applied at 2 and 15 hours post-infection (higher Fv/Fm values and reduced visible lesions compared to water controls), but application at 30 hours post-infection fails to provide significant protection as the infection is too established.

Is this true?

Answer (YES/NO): NO